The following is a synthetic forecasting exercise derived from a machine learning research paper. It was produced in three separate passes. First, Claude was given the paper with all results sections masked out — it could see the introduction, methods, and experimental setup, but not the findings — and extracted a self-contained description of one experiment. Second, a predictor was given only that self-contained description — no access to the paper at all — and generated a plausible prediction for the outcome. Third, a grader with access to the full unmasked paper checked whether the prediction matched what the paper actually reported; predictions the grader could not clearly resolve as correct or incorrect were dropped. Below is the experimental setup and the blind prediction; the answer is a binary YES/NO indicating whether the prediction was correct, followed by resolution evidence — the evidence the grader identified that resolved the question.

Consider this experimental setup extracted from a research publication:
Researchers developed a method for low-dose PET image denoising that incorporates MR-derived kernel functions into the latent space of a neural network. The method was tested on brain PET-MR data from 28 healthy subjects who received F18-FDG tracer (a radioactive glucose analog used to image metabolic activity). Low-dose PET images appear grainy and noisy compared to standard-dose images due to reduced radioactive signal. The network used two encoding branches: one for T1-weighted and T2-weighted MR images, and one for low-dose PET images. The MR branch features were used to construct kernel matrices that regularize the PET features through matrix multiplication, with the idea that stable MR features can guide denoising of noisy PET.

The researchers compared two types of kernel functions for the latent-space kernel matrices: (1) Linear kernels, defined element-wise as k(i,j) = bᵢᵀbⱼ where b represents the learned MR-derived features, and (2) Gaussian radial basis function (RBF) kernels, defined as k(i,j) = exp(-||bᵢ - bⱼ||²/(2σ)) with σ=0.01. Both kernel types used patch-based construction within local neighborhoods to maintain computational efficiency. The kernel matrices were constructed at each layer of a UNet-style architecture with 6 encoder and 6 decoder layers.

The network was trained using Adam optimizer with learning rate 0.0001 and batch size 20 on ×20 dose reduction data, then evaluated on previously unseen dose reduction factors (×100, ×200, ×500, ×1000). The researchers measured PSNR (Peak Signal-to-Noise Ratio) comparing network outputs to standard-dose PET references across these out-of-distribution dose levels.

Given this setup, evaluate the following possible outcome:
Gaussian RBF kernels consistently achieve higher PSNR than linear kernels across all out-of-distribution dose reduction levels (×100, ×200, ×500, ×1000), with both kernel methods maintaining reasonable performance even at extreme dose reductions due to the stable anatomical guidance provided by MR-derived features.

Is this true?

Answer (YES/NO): NO